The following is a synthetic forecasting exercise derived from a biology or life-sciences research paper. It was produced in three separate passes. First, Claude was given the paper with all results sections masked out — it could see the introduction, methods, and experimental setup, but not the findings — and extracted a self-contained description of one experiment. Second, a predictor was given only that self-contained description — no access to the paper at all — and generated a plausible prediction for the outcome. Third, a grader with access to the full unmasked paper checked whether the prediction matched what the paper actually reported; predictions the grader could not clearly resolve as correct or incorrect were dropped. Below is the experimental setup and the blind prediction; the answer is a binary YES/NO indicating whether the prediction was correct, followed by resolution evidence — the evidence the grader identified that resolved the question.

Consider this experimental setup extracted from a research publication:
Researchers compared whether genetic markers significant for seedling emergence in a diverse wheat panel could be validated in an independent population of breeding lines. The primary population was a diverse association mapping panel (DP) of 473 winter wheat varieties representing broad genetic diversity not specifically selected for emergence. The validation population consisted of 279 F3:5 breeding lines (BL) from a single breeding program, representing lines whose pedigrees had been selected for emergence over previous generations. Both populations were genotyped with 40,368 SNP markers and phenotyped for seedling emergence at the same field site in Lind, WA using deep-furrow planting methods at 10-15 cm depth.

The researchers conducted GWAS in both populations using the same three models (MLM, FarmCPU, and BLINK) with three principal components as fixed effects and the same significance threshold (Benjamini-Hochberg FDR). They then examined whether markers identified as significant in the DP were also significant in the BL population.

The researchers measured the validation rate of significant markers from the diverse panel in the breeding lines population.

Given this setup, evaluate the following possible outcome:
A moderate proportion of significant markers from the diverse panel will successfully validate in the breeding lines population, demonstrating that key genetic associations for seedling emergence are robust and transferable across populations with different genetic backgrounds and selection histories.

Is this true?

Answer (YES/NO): NO